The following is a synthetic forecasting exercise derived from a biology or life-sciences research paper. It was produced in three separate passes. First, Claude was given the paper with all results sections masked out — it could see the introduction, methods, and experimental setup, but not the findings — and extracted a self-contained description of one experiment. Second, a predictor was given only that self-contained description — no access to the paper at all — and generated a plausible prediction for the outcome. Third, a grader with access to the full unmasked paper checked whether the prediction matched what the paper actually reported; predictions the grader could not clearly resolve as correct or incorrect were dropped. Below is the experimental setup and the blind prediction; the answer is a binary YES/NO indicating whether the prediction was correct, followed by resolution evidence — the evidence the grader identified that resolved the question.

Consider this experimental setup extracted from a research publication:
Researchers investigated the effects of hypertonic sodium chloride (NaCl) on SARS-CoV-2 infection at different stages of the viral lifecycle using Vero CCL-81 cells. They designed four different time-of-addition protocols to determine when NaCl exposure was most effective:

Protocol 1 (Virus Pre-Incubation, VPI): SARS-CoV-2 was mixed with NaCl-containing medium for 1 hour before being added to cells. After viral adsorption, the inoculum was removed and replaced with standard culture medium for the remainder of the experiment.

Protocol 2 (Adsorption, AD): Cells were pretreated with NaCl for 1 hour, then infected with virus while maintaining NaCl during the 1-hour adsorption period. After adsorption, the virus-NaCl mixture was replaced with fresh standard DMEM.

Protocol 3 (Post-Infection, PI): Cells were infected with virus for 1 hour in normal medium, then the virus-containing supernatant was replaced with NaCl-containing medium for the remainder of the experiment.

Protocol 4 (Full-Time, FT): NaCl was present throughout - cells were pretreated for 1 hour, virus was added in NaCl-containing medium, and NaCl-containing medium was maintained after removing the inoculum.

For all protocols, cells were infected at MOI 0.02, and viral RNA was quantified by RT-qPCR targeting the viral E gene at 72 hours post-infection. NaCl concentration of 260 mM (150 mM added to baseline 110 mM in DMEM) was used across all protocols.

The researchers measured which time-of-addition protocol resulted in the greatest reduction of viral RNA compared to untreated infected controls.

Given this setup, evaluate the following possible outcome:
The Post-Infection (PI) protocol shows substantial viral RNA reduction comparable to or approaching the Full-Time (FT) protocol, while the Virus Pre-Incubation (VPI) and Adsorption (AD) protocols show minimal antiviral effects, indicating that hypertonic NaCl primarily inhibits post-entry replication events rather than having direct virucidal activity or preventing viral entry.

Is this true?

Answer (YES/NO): YES